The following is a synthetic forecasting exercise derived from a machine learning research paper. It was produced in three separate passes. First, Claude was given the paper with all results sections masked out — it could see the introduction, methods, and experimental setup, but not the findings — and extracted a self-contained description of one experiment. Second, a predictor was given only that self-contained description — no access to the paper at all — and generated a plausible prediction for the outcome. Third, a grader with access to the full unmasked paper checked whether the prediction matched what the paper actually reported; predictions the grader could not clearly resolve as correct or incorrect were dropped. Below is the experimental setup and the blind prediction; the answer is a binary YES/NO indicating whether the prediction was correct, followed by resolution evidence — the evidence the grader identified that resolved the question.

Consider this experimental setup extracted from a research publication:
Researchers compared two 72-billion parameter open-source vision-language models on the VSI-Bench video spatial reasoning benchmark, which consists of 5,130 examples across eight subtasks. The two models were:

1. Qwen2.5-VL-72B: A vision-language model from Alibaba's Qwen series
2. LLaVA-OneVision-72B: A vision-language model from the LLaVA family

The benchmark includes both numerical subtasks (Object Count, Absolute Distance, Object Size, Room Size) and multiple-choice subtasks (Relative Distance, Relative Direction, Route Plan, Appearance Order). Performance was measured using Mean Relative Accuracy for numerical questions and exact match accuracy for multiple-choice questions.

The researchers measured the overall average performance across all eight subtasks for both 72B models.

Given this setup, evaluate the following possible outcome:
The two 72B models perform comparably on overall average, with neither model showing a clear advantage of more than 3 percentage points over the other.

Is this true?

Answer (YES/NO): NO